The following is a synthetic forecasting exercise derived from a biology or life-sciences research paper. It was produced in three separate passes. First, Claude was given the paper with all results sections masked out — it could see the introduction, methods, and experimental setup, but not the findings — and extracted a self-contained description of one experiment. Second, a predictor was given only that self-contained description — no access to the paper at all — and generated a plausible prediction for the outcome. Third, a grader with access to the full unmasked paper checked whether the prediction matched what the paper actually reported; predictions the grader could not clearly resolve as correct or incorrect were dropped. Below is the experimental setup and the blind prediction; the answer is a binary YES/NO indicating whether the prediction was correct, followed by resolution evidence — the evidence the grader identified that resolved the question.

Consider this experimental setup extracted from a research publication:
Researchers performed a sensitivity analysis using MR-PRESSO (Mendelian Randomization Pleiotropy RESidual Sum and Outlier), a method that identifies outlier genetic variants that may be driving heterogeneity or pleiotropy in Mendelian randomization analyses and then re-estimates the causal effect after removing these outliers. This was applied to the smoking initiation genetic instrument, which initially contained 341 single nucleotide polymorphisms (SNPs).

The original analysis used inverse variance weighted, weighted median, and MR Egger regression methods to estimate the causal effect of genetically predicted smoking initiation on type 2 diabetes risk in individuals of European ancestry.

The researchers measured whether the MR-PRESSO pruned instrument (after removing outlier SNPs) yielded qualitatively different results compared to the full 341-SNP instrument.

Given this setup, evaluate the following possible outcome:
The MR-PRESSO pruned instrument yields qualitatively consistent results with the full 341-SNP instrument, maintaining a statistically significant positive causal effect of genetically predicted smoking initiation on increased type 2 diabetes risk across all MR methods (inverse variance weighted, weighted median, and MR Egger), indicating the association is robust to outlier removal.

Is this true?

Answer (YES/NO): YES